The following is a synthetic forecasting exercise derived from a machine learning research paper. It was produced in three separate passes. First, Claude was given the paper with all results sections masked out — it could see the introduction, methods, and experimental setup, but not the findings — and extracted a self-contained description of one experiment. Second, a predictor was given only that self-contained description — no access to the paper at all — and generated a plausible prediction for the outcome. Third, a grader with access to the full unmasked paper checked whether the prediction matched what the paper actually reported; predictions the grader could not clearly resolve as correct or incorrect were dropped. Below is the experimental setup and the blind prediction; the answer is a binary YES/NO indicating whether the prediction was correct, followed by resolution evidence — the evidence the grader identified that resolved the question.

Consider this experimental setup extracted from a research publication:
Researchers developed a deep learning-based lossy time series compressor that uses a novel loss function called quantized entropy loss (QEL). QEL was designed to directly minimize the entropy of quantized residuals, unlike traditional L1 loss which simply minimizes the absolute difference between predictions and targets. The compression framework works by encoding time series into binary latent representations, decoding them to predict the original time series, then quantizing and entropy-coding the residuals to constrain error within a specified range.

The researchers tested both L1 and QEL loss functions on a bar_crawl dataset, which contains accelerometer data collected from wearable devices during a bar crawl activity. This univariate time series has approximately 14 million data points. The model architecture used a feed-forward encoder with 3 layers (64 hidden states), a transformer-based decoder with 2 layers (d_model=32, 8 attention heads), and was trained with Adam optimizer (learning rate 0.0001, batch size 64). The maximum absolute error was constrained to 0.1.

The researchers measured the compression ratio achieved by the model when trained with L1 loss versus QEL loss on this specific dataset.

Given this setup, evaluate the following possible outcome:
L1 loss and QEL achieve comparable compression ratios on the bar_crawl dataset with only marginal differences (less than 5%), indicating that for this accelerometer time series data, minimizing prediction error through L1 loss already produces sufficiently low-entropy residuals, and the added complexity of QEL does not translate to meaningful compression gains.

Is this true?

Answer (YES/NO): NO